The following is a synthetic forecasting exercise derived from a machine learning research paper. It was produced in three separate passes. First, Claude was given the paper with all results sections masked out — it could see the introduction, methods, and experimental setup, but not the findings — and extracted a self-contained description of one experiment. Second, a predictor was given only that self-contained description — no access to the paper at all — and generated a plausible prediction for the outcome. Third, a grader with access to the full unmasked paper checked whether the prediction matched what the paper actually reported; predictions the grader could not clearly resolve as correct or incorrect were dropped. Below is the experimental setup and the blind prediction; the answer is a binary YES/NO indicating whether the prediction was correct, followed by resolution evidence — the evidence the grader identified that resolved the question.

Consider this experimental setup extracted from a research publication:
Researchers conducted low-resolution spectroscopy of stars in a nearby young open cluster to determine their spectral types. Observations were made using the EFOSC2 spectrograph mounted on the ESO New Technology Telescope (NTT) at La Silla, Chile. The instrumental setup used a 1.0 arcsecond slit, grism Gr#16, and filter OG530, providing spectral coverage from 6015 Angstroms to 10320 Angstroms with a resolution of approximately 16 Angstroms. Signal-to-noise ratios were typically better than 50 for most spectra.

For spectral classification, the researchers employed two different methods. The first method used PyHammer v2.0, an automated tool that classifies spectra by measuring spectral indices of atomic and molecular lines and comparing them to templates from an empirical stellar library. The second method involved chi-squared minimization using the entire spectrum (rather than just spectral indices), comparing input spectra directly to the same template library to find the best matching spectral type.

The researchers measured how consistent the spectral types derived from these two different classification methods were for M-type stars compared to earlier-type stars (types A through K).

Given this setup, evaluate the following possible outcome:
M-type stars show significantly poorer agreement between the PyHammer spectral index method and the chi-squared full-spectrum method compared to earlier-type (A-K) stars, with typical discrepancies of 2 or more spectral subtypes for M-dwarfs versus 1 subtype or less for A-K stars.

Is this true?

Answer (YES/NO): NO